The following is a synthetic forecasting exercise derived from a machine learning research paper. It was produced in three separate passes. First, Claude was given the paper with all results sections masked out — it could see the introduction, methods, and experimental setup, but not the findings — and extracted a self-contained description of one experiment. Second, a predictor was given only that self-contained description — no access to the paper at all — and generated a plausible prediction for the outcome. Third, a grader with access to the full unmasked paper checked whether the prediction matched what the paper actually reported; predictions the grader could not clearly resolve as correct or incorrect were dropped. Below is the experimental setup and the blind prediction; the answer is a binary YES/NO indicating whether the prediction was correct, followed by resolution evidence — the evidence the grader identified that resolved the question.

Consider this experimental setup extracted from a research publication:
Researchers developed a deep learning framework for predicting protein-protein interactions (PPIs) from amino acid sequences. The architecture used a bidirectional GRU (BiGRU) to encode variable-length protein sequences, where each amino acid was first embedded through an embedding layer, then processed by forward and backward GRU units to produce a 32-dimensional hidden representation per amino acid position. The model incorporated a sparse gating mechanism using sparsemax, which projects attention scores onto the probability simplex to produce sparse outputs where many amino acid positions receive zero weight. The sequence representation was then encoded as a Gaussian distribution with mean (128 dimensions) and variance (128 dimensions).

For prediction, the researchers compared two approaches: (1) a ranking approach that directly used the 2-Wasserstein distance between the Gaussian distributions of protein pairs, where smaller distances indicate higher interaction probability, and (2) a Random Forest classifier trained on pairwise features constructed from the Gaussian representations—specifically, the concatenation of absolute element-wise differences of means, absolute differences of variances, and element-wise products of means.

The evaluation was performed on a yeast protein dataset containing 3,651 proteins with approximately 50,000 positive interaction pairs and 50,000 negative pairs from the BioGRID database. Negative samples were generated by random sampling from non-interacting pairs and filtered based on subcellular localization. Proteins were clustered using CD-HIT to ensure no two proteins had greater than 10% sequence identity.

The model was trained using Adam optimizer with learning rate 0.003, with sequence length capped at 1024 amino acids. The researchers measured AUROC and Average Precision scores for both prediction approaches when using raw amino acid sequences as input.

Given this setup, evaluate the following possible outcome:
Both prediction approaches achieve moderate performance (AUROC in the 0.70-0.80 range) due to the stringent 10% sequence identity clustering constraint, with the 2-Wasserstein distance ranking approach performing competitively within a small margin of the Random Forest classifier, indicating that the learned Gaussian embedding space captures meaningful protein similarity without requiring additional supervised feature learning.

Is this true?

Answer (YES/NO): NO